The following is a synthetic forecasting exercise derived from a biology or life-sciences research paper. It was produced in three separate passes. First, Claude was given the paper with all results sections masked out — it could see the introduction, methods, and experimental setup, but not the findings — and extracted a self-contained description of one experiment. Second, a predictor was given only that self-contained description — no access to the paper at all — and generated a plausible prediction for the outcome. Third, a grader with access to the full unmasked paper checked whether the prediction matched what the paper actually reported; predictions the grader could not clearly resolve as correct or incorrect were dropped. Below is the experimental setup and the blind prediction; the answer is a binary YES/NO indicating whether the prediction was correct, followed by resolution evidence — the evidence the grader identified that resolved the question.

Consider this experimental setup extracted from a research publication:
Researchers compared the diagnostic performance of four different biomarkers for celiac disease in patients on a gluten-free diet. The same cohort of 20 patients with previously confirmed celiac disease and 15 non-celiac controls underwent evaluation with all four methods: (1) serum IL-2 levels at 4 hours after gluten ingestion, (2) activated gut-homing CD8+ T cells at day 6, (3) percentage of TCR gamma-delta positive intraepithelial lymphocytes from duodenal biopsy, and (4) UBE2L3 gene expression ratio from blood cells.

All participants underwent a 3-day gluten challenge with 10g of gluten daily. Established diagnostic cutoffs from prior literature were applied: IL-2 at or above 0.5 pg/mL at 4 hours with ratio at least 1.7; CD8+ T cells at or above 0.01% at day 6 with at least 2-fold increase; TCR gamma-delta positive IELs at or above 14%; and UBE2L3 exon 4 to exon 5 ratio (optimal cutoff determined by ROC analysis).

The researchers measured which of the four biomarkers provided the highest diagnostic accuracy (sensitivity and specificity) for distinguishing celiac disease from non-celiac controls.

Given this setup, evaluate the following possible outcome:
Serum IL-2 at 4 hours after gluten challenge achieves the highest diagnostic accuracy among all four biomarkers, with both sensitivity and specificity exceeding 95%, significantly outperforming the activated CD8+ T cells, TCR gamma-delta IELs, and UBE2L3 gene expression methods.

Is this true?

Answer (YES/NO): NO